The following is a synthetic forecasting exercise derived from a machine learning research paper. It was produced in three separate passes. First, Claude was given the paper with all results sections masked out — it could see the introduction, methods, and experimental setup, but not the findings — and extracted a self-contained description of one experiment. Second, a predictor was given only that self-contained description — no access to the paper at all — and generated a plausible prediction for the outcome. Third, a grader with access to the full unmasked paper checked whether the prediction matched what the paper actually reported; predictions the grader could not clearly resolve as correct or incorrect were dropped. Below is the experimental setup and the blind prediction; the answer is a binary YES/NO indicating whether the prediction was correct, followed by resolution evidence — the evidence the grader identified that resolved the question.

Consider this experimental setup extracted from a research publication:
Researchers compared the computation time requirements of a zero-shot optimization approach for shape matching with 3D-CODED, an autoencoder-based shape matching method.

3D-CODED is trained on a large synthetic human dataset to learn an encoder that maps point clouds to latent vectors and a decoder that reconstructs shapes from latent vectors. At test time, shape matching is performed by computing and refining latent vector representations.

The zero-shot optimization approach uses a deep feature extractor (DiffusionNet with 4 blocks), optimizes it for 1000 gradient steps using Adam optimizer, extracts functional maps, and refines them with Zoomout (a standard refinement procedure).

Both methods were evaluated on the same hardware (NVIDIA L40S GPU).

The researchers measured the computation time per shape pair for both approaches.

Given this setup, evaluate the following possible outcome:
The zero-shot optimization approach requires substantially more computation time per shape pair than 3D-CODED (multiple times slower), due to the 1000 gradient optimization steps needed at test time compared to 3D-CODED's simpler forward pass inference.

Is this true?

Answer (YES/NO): NO